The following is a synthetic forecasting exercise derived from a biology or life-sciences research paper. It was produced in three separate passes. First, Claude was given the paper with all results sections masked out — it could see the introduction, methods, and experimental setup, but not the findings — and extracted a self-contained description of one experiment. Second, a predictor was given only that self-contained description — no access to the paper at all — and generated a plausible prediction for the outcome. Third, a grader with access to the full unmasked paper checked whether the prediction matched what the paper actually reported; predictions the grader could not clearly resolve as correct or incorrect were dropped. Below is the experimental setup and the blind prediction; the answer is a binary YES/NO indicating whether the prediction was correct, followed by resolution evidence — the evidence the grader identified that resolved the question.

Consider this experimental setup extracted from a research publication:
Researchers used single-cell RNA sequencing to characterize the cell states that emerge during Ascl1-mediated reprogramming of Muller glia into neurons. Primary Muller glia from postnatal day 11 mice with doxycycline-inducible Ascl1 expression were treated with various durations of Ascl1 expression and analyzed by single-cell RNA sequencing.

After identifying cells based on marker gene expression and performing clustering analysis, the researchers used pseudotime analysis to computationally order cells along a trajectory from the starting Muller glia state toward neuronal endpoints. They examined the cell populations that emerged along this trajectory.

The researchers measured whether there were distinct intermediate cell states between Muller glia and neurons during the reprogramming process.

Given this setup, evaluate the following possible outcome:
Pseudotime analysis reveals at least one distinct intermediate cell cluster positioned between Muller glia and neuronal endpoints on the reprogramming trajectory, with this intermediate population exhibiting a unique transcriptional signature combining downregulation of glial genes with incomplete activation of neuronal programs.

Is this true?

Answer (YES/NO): YES